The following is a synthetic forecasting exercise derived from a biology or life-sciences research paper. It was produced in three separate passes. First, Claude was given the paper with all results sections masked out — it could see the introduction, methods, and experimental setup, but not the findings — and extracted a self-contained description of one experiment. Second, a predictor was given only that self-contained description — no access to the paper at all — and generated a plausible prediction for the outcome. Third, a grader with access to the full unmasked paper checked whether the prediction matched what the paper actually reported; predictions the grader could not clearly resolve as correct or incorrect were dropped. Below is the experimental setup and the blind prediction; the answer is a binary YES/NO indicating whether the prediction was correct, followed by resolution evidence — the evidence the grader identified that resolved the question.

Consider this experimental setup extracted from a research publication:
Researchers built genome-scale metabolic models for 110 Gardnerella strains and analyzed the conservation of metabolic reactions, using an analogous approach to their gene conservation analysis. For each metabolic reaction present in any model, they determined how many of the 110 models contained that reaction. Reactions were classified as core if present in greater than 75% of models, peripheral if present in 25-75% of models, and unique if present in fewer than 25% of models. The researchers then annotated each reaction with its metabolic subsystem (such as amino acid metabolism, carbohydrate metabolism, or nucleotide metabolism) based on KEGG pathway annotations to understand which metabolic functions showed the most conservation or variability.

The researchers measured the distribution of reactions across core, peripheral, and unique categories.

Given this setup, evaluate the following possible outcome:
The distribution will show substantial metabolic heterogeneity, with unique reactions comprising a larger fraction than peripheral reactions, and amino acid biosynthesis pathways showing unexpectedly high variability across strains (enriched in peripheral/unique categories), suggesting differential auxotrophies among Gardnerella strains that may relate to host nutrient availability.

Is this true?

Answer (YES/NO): NO